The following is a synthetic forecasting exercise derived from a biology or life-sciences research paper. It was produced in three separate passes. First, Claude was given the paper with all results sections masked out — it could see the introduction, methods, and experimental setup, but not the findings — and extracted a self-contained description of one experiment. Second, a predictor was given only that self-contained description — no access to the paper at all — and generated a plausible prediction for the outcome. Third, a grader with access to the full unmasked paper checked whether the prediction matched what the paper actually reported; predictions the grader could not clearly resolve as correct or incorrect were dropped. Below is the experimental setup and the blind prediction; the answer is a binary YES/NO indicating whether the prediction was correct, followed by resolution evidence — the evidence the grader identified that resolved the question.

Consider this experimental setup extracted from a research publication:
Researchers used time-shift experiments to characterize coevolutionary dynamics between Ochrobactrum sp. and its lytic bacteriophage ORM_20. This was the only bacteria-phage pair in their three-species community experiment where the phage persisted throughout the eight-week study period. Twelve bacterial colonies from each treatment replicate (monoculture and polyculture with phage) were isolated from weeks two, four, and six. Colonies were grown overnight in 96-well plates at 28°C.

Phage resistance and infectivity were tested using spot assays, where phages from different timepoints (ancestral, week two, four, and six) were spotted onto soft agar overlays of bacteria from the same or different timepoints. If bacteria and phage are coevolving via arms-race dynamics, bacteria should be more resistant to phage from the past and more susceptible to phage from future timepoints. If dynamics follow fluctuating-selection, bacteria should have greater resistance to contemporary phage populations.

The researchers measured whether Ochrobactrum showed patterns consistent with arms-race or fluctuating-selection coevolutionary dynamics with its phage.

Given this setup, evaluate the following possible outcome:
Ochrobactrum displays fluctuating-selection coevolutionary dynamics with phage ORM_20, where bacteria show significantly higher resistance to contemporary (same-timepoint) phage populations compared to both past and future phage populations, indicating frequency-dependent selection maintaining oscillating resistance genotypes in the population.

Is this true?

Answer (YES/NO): NO